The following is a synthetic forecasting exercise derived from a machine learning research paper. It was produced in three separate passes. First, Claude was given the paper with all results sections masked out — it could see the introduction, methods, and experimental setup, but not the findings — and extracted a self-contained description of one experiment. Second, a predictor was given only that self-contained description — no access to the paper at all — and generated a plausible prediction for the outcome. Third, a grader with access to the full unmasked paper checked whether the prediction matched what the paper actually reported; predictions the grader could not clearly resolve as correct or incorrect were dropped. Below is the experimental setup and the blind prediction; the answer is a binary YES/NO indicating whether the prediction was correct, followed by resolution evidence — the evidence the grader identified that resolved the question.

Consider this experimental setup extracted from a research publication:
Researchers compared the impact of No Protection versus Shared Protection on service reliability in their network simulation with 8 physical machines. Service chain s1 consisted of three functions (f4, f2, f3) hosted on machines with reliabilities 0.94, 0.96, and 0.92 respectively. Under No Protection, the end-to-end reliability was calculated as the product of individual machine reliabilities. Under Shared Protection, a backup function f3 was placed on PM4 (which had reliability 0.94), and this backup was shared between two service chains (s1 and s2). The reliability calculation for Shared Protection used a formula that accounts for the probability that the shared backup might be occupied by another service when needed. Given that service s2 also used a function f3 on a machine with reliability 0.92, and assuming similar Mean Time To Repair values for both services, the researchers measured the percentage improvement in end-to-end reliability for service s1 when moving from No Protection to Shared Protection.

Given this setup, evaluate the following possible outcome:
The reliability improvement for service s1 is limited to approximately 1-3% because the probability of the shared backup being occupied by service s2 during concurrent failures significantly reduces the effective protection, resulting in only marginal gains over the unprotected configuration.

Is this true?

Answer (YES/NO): NO